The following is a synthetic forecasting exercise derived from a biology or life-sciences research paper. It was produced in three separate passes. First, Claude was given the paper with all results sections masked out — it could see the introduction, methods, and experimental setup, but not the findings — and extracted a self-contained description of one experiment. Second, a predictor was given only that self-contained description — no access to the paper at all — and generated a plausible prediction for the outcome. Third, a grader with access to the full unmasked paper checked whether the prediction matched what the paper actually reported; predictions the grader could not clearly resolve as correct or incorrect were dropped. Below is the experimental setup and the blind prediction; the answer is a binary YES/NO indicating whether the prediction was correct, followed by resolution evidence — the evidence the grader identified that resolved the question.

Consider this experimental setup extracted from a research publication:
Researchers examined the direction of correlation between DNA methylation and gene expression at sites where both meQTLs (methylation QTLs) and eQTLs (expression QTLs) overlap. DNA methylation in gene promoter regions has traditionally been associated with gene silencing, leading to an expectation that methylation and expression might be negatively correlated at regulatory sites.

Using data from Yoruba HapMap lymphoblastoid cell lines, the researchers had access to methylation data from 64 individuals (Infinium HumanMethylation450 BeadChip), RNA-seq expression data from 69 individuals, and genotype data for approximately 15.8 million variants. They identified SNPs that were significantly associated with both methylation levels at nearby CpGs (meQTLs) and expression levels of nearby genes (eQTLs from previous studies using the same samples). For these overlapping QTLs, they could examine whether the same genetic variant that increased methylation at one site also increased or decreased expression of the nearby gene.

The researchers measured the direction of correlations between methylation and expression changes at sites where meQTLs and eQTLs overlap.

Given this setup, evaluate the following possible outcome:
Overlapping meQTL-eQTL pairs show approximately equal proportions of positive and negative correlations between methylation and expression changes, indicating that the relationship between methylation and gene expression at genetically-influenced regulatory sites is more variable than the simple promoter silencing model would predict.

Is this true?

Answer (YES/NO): YES